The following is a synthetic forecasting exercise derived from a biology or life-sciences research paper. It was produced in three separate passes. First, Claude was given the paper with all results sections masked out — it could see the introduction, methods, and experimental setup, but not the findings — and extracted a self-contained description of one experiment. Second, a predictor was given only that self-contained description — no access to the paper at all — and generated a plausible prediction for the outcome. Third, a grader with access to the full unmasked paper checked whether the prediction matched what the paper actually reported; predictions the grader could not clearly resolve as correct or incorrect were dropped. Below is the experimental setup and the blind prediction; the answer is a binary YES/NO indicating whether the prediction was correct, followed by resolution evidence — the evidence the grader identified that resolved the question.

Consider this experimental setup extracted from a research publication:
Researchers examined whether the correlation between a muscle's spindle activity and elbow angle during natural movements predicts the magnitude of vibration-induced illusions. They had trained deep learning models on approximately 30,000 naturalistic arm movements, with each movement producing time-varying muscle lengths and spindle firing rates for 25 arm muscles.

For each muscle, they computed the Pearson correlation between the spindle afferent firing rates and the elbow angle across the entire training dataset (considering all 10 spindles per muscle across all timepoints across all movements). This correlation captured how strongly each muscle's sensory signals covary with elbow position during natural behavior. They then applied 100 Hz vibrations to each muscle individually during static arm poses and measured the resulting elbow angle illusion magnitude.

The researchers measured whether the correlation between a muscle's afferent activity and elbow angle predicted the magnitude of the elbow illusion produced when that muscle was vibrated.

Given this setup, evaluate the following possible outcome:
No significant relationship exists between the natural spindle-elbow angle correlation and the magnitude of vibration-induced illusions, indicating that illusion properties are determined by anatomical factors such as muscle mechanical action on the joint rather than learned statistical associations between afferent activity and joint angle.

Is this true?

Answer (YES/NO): NO